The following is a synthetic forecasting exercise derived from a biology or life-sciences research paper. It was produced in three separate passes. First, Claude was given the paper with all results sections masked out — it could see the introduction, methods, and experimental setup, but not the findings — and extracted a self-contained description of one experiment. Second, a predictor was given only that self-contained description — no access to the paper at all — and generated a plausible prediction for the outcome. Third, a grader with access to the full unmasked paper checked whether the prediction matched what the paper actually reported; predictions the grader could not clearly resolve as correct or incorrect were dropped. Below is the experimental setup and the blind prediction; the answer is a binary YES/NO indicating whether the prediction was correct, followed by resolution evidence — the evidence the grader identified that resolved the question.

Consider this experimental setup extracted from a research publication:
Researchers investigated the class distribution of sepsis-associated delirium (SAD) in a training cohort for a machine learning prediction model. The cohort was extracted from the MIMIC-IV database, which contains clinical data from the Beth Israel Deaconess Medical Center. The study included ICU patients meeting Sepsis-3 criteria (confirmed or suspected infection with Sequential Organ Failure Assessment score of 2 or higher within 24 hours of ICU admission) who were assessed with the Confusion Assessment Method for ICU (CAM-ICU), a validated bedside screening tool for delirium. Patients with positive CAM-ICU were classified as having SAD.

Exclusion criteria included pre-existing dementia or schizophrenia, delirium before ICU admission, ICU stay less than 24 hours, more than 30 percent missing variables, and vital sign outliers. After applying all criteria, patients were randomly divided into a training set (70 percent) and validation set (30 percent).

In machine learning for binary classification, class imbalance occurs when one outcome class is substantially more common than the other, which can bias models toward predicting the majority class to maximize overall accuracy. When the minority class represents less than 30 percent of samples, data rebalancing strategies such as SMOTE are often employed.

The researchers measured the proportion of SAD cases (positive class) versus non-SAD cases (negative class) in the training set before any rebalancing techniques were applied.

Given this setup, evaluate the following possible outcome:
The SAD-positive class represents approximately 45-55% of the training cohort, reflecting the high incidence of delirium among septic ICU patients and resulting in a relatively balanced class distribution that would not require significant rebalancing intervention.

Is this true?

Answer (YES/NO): NO